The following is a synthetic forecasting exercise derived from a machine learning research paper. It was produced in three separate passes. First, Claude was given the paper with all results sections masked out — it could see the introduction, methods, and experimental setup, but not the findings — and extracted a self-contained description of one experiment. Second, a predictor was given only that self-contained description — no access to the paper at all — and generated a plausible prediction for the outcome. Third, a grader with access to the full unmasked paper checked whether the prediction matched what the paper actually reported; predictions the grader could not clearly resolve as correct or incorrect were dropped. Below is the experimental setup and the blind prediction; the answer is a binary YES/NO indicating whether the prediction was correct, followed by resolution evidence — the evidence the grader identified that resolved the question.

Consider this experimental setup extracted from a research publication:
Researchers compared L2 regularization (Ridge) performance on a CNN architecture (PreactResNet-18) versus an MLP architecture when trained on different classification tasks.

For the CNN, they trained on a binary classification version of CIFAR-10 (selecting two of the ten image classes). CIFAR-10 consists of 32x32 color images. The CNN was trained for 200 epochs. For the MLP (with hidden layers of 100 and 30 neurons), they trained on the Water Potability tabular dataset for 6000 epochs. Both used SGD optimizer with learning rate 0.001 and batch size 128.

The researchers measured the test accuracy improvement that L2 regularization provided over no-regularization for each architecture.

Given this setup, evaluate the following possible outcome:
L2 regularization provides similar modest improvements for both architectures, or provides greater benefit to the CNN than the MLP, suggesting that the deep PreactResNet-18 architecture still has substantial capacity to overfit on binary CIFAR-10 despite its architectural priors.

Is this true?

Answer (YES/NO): YES